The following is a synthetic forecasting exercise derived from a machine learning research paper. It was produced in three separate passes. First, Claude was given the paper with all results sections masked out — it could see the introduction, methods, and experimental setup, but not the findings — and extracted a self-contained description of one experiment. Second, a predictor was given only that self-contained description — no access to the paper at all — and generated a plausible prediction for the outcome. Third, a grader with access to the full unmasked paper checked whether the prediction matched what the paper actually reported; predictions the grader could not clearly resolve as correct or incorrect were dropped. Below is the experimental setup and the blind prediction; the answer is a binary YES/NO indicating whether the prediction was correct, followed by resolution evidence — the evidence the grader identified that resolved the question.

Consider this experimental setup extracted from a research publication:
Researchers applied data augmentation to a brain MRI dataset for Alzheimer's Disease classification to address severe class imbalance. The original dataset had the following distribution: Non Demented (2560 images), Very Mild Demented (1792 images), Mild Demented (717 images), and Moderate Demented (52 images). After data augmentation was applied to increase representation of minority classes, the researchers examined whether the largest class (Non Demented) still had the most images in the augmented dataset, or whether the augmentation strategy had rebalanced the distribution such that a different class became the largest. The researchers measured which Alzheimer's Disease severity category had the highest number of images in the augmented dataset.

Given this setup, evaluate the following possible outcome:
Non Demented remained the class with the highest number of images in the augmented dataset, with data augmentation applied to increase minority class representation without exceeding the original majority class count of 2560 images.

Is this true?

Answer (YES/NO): NO